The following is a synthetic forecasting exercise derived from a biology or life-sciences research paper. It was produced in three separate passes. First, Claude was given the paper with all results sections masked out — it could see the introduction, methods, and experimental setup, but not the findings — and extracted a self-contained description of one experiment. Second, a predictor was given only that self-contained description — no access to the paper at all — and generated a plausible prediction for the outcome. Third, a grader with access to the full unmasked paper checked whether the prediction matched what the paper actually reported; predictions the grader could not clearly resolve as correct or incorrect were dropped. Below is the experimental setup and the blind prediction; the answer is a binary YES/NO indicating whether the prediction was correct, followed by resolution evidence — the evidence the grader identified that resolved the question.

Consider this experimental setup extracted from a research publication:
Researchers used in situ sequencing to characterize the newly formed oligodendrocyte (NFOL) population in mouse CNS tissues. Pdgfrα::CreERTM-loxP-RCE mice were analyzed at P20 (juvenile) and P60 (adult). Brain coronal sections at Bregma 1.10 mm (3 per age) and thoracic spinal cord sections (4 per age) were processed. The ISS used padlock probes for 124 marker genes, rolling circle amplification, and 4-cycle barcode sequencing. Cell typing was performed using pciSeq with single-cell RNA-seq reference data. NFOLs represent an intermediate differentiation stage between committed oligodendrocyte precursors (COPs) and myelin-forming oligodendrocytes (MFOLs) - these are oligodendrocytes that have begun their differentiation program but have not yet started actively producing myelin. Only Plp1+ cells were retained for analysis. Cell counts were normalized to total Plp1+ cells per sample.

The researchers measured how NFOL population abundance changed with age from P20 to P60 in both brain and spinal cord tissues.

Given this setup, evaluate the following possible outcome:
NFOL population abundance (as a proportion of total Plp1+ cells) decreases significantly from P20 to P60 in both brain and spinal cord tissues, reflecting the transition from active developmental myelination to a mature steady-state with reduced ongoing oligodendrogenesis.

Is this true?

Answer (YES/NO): NO